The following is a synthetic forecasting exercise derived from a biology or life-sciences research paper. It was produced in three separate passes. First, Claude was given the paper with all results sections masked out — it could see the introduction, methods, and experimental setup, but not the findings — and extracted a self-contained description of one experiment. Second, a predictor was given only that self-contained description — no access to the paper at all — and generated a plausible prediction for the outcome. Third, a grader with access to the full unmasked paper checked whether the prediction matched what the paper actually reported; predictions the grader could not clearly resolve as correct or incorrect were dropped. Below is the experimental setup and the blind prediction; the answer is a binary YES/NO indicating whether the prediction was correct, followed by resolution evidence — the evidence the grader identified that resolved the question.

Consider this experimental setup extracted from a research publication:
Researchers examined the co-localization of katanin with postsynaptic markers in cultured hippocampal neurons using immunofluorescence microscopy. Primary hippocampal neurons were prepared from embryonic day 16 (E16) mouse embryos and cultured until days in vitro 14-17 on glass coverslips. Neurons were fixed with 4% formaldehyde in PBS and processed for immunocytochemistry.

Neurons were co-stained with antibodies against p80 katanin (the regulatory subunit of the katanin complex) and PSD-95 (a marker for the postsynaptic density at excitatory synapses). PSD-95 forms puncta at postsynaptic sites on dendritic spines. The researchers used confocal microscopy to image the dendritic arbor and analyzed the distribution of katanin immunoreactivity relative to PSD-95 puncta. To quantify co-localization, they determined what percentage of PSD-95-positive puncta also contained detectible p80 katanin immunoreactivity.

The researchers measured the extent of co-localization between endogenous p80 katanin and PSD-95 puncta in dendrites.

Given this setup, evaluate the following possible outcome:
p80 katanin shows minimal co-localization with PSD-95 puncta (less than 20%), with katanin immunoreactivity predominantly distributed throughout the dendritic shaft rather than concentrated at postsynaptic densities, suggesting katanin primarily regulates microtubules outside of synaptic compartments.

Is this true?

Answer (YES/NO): NO